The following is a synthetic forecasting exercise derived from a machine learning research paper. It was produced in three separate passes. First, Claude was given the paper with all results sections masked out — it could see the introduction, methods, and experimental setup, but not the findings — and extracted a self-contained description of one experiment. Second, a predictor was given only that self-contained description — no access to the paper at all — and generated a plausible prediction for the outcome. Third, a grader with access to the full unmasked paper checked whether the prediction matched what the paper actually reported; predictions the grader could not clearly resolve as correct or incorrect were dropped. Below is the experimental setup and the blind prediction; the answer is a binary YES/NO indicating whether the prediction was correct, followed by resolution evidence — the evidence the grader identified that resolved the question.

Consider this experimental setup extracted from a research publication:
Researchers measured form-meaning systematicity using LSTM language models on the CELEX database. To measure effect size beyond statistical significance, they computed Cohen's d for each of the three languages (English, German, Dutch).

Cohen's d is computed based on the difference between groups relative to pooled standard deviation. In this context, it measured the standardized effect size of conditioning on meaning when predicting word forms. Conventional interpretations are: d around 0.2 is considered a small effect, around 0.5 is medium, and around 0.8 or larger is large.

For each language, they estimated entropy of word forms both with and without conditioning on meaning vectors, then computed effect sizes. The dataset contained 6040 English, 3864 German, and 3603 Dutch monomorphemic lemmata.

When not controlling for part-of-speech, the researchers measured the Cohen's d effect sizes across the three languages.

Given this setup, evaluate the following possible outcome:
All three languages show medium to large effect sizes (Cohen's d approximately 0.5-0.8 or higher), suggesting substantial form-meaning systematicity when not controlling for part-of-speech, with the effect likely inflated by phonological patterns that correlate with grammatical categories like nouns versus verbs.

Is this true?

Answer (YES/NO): NO